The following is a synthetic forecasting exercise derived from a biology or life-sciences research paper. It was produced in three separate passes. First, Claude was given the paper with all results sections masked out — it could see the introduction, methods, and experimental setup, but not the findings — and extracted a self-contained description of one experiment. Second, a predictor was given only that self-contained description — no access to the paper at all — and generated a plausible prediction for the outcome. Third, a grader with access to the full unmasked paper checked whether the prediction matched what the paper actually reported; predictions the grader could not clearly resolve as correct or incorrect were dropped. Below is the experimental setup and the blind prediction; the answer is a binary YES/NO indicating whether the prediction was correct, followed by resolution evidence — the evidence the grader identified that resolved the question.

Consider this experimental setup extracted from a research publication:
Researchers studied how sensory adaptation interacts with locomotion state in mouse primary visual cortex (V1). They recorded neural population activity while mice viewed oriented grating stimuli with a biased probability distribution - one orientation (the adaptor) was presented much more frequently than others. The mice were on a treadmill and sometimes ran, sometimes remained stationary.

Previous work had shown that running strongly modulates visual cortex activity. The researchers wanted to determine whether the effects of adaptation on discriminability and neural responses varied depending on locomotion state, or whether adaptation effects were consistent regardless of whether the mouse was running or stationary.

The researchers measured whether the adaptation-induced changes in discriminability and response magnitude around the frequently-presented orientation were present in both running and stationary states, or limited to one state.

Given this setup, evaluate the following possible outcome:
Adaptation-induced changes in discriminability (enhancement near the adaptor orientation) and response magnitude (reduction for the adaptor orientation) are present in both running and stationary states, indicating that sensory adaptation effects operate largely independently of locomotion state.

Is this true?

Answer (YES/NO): YES